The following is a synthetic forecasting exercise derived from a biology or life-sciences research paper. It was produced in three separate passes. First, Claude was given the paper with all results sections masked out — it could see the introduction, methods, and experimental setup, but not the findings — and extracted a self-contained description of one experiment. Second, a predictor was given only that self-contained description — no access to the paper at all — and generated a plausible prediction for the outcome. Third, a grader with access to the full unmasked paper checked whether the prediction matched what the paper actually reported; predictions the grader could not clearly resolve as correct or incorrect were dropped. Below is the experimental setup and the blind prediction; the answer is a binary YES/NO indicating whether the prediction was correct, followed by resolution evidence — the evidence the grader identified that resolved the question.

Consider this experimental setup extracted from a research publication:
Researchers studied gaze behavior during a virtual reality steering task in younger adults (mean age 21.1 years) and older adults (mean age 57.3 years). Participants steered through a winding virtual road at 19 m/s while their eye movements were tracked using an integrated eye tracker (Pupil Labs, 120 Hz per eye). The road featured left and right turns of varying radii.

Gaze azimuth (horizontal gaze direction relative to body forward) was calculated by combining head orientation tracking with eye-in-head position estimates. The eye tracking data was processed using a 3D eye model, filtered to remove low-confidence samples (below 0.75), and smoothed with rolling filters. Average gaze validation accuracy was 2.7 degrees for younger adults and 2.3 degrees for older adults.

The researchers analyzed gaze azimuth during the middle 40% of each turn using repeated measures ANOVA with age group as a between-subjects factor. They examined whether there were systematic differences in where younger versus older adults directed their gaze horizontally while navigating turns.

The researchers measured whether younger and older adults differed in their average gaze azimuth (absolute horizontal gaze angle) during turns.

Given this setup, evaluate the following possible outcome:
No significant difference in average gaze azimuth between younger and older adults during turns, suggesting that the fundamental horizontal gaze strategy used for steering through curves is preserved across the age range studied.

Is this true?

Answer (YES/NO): YES